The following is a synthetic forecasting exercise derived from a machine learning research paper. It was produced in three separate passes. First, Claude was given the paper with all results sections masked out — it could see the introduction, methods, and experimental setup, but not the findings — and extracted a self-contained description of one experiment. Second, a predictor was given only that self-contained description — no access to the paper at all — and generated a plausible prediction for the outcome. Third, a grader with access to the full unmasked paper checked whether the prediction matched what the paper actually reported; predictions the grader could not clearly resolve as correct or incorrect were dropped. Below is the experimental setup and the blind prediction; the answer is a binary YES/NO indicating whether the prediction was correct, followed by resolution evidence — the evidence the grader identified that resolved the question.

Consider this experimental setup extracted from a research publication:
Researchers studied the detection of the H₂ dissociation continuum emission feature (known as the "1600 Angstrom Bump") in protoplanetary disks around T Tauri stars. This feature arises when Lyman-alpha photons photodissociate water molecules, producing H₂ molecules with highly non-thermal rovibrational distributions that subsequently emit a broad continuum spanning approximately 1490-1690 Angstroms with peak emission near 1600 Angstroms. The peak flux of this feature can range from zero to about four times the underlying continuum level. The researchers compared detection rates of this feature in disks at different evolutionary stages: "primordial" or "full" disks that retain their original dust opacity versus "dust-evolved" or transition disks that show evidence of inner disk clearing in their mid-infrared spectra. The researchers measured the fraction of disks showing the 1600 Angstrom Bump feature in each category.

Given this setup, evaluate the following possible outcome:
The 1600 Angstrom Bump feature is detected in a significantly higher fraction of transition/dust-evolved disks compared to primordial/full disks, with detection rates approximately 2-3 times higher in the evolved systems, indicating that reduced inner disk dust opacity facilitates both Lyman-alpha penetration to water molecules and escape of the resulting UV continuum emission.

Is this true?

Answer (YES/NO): YES